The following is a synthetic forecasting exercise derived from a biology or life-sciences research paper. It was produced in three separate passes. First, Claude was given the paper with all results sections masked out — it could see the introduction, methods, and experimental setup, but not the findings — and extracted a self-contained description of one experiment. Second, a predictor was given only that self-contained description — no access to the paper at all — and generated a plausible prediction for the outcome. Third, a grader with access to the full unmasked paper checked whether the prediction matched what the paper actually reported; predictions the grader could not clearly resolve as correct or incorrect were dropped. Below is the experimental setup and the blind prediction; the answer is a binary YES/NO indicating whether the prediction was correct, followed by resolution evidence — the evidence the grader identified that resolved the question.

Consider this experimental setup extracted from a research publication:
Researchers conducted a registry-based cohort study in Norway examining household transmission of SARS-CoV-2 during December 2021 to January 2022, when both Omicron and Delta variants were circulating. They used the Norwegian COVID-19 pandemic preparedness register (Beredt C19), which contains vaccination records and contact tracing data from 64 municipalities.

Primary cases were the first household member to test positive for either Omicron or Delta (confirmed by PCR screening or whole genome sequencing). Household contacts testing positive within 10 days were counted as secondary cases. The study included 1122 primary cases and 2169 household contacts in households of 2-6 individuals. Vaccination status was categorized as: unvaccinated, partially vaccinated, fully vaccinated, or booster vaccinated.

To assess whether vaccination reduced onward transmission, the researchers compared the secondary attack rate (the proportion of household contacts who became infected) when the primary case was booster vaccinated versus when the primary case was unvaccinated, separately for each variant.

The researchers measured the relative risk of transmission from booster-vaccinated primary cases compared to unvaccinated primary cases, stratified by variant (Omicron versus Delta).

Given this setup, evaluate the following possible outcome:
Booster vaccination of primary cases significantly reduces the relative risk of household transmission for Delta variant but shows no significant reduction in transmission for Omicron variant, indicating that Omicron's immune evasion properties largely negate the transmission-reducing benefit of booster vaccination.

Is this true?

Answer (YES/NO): YES